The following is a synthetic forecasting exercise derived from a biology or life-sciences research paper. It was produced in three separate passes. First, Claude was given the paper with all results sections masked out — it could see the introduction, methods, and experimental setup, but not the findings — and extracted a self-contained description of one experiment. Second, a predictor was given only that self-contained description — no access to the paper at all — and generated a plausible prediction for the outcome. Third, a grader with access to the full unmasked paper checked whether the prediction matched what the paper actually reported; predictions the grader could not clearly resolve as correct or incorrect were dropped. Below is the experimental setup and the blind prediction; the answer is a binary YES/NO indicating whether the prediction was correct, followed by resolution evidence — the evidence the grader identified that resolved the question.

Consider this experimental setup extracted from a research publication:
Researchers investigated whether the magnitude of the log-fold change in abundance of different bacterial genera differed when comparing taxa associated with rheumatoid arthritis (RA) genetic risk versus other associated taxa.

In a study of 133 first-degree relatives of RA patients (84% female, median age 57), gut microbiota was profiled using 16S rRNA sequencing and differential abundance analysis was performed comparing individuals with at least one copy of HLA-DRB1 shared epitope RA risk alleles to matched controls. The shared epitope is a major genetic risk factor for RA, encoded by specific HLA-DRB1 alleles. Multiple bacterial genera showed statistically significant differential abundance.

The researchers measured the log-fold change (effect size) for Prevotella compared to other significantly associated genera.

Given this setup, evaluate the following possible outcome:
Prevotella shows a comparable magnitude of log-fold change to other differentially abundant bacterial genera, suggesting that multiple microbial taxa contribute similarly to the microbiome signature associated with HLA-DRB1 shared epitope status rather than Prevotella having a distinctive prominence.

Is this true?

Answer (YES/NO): NO